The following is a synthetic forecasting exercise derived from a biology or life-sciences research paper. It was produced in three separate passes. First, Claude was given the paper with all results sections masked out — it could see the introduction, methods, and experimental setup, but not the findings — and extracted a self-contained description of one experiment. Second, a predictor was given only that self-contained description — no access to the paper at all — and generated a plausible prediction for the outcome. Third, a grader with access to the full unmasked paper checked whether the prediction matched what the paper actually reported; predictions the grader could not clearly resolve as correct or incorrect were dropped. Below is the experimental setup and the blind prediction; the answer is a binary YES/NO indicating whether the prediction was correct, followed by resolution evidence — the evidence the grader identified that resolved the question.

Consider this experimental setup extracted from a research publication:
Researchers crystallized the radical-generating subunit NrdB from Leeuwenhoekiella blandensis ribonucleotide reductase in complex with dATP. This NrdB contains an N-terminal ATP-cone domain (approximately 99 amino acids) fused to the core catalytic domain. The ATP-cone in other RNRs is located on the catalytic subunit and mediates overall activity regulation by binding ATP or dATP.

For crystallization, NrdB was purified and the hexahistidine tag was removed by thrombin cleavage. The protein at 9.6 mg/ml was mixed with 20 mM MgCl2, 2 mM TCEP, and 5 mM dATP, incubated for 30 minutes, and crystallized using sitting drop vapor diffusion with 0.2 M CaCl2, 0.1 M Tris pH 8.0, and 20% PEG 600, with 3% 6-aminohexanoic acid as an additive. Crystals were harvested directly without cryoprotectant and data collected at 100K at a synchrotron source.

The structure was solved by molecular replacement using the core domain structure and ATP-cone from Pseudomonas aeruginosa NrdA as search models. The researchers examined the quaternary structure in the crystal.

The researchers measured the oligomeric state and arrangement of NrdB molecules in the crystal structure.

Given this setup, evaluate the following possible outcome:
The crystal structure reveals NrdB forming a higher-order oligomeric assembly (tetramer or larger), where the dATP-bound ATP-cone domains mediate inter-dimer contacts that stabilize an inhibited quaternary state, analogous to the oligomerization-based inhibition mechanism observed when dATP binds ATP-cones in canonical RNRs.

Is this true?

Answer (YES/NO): YES